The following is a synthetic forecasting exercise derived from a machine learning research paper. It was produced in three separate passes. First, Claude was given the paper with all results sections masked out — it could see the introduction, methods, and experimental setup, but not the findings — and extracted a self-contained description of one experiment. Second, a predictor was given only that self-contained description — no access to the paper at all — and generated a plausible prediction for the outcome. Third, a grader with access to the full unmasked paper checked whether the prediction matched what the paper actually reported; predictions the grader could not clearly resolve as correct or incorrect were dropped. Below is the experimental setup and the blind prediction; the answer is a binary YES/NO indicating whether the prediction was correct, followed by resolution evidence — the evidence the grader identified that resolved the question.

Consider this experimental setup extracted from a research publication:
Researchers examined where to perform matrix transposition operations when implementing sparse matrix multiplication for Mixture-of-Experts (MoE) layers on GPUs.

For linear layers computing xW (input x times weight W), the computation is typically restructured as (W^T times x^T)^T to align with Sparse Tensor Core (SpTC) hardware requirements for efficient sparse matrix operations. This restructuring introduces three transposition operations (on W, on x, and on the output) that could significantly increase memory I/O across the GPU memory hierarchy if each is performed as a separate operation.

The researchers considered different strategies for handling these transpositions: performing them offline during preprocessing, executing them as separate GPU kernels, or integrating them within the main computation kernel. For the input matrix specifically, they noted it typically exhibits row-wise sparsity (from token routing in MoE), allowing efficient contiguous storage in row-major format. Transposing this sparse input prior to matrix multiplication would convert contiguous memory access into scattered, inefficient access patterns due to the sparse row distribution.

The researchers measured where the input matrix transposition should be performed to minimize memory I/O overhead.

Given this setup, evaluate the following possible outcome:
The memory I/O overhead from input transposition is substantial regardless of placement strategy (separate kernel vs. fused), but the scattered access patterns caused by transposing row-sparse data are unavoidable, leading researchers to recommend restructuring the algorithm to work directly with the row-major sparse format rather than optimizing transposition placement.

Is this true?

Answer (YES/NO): NO